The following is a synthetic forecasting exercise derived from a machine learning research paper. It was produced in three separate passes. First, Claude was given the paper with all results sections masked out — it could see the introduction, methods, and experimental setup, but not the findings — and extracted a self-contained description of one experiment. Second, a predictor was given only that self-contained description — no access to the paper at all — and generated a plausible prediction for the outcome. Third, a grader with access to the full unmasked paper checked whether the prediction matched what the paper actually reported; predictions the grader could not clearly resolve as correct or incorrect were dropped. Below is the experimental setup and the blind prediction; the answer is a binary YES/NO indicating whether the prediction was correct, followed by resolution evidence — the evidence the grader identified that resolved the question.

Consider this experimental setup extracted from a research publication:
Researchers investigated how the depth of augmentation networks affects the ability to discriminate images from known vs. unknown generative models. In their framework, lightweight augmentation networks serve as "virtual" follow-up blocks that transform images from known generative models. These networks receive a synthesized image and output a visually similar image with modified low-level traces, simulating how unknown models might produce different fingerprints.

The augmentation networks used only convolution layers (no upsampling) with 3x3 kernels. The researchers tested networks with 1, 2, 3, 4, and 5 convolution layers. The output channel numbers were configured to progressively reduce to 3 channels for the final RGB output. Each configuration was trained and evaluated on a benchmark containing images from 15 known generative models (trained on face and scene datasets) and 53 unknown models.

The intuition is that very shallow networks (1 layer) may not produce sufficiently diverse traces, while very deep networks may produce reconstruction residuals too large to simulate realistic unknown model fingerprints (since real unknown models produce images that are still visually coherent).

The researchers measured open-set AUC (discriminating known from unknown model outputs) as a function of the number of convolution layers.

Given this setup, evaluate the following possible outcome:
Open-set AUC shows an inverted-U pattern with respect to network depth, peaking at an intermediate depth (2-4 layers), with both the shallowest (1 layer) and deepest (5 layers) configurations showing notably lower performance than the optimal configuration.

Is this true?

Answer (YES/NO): YES